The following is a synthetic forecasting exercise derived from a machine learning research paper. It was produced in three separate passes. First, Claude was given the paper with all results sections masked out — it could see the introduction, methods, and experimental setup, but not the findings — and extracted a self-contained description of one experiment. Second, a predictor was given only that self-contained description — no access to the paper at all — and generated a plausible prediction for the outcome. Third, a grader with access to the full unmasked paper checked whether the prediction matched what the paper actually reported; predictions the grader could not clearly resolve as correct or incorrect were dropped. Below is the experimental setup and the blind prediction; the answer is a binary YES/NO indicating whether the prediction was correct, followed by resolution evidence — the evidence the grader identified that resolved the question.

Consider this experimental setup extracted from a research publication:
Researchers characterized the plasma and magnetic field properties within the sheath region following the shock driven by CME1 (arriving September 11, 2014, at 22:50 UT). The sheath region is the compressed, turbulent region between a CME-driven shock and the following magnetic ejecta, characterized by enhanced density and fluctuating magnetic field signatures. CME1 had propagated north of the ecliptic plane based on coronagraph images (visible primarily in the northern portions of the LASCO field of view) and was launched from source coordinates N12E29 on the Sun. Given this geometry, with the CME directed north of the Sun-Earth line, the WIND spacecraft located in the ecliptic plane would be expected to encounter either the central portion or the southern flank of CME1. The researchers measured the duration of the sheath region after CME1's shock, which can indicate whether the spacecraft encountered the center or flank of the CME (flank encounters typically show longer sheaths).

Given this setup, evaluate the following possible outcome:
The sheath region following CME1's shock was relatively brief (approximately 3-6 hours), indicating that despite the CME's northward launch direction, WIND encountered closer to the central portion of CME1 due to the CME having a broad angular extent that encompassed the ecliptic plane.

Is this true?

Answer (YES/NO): NO